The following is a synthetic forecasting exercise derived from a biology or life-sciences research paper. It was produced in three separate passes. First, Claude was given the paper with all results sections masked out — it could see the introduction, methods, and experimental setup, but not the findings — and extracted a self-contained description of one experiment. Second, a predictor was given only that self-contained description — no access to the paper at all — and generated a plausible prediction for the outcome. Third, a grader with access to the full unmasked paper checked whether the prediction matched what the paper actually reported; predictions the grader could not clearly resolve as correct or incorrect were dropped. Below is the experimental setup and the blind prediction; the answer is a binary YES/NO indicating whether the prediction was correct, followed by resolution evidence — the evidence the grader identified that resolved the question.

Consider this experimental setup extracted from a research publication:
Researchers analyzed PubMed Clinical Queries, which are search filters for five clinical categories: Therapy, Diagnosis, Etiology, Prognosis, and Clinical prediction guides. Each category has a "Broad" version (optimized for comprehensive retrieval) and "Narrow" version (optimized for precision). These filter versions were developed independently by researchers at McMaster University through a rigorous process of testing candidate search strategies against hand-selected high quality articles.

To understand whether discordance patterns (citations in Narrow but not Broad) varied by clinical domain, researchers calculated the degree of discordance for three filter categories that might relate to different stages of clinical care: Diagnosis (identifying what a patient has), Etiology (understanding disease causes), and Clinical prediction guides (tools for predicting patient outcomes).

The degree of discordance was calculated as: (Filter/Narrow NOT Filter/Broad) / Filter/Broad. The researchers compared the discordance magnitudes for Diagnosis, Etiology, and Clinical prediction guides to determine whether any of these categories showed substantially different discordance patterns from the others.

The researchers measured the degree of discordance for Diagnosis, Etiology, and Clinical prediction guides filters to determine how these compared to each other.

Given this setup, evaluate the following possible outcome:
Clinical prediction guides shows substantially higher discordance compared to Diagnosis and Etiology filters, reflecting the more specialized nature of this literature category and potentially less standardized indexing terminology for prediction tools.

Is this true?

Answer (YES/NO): NO